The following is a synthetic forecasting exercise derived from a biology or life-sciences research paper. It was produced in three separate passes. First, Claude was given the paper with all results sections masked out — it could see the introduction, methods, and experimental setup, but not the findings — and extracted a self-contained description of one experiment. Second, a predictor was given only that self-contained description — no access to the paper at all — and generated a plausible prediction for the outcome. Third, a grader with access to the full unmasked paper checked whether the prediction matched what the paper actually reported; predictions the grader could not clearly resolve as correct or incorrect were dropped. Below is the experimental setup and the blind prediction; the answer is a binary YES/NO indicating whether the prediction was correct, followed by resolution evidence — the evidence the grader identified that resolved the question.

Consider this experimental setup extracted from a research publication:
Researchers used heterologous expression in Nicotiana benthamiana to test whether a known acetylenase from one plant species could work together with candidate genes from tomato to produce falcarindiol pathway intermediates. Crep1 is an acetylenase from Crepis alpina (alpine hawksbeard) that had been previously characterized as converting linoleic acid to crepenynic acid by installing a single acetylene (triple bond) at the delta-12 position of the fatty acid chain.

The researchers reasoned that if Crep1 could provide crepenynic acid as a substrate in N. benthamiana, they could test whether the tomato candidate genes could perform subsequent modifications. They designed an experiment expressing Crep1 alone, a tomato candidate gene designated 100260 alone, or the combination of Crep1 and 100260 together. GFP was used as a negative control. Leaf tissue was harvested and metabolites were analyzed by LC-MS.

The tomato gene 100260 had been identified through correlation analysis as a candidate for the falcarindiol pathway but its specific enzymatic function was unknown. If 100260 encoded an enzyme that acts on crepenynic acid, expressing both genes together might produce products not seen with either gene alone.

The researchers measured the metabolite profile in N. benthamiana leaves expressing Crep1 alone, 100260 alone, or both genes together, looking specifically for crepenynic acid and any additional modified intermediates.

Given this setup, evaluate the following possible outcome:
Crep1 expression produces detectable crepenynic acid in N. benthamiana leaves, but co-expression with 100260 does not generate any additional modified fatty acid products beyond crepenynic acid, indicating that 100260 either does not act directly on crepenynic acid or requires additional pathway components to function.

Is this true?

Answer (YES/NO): NO